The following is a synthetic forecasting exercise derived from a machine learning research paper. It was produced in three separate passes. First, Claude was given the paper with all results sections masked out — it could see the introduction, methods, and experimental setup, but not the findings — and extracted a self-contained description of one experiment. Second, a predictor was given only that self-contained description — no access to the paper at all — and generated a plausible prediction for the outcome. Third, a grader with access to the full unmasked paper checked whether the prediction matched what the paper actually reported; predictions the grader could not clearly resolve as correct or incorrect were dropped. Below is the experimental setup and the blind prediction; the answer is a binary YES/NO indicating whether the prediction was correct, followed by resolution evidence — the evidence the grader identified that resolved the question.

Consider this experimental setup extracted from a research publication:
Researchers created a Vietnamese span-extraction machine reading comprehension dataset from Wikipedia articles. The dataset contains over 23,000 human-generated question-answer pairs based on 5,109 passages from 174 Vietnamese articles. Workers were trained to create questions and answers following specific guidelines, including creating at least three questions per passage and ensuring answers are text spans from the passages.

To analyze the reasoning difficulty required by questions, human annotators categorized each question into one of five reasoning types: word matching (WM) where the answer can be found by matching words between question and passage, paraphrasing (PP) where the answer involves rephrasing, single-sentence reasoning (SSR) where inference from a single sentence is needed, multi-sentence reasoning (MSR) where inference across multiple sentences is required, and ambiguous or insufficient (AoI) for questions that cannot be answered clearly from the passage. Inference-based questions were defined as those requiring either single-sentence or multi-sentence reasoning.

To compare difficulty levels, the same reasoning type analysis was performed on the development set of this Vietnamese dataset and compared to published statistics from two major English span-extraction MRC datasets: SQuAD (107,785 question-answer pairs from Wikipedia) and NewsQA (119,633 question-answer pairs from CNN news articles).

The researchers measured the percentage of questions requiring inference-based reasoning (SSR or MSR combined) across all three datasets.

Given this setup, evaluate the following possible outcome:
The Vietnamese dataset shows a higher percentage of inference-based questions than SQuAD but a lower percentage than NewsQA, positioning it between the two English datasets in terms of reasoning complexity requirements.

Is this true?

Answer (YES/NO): NO